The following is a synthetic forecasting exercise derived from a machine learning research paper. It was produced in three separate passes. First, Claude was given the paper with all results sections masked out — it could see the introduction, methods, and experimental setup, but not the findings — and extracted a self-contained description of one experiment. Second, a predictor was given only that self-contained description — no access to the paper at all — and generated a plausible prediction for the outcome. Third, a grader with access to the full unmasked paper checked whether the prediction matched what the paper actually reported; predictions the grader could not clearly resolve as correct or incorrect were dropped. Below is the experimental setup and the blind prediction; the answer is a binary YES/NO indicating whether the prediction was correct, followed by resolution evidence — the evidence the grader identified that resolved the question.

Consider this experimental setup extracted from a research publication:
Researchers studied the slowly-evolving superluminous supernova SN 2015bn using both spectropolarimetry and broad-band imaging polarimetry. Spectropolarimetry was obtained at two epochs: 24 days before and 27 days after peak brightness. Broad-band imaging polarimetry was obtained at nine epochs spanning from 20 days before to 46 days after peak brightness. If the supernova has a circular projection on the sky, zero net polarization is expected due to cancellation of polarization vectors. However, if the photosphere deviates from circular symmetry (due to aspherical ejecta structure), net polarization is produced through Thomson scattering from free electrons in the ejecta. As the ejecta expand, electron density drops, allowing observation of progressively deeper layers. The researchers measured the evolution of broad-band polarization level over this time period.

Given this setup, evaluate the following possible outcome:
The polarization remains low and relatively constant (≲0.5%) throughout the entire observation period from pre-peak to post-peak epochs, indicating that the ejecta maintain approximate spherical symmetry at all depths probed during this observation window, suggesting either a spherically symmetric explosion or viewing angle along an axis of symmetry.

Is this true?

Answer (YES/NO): NO